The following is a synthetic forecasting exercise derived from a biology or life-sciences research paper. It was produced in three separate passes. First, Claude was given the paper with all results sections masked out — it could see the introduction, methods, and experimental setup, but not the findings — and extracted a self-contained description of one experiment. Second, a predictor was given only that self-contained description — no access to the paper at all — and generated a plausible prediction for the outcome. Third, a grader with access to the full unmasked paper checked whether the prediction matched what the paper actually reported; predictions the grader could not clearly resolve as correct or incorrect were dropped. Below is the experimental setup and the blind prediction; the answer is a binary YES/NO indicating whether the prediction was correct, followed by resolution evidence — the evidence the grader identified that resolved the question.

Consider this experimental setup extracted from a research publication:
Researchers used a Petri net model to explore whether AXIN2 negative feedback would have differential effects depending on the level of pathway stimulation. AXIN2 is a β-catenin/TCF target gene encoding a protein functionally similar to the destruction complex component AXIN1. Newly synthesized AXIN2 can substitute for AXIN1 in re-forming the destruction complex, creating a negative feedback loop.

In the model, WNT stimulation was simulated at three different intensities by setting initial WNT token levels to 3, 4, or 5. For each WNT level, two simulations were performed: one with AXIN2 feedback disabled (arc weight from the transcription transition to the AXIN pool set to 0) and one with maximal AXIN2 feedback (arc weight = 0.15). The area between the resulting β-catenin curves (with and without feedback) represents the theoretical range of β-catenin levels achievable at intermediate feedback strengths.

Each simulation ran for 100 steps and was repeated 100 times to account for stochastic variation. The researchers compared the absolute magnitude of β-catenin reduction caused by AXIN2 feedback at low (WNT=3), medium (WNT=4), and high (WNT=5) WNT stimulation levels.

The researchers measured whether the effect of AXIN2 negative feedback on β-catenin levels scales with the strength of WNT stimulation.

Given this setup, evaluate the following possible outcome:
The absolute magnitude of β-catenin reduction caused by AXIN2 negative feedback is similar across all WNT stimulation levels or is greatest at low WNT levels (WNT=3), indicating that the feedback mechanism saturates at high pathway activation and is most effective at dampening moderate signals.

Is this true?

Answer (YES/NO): YES